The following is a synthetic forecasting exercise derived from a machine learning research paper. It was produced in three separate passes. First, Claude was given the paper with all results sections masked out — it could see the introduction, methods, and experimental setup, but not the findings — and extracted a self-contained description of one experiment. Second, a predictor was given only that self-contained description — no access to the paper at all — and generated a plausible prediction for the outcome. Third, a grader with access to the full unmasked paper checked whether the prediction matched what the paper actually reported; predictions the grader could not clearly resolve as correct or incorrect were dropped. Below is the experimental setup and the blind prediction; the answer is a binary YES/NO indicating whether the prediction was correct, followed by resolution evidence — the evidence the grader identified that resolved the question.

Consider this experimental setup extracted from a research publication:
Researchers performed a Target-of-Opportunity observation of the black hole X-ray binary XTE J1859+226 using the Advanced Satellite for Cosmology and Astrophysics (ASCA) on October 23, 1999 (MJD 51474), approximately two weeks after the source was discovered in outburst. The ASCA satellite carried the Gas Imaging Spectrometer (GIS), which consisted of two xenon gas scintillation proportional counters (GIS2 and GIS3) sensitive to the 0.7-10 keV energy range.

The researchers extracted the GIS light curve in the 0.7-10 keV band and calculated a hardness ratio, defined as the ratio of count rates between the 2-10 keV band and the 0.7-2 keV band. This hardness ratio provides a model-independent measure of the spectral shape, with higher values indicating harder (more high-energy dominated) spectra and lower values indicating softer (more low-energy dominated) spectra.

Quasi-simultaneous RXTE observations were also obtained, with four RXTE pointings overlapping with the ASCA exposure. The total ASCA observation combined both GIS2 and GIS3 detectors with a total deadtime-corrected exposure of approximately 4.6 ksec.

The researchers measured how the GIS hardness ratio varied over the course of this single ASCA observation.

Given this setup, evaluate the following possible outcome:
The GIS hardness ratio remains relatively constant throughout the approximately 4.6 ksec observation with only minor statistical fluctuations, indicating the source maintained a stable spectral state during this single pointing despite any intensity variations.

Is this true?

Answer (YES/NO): NO